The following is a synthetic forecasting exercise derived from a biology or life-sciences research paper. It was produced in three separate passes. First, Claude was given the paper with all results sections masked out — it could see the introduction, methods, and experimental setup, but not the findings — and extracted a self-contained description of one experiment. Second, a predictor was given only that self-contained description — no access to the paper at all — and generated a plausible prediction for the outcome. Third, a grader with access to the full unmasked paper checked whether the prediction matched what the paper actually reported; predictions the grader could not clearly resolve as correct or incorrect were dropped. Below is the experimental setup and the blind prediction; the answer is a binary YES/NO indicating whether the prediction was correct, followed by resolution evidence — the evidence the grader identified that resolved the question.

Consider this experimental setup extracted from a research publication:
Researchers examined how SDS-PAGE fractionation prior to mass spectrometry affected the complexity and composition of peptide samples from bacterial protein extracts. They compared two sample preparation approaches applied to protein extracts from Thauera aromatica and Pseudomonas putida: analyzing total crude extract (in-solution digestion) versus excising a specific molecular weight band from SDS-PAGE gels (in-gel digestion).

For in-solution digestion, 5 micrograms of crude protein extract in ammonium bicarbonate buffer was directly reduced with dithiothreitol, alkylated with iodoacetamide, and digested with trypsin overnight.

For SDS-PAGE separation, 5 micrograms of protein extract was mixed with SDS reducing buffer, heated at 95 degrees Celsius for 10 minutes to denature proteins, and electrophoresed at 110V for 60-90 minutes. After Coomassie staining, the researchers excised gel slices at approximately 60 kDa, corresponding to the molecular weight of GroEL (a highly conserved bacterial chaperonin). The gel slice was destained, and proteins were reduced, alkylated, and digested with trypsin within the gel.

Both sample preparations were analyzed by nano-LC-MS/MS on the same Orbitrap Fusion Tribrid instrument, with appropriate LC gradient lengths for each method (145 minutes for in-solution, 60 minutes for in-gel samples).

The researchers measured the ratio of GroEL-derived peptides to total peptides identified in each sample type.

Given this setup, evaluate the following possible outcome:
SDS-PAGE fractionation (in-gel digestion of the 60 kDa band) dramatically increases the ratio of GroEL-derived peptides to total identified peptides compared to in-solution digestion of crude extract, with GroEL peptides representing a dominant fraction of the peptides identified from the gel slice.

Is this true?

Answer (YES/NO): NO